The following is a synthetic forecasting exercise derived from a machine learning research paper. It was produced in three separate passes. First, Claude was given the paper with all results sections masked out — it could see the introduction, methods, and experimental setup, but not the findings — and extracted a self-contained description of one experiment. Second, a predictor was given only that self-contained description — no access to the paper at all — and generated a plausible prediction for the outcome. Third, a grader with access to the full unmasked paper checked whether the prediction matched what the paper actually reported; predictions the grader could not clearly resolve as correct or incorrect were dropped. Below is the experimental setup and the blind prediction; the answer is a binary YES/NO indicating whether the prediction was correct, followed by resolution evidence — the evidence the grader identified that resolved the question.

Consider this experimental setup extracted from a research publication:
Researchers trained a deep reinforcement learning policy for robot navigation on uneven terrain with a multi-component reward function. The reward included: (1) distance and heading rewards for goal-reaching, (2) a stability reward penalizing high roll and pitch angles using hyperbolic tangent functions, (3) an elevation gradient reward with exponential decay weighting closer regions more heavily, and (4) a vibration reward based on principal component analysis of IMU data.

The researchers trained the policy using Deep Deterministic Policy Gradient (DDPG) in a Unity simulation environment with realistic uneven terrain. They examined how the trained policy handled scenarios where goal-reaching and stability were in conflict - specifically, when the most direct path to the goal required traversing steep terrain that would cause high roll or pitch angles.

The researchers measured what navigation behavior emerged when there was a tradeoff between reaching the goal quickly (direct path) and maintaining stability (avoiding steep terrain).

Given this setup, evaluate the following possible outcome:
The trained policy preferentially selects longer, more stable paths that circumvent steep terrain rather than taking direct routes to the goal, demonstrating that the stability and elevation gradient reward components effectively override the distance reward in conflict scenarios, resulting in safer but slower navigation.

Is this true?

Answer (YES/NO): NO